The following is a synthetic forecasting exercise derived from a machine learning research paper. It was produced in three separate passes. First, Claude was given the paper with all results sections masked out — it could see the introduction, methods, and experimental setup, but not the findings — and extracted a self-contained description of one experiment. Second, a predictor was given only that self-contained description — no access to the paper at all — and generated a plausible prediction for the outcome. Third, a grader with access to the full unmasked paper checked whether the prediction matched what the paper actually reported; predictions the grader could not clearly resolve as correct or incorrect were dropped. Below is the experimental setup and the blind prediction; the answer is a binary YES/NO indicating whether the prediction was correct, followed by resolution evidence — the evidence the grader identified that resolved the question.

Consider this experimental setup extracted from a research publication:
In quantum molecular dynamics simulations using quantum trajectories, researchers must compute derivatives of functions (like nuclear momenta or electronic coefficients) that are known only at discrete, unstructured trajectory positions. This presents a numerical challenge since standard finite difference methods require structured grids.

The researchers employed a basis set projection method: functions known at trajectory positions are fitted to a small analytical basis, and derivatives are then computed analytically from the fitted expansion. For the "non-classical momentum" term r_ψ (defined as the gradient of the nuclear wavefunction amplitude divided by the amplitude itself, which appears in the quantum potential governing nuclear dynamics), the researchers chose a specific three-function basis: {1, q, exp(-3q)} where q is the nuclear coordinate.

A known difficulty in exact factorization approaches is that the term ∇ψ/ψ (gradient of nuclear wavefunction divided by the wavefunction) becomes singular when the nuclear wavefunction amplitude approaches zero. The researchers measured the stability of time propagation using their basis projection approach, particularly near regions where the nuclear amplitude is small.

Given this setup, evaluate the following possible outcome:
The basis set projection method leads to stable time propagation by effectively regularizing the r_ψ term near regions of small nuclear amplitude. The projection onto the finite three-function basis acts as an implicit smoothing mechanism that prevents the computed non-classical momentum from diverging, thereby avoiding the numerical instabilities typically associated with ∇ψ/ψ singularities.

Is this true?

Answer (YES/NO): YES